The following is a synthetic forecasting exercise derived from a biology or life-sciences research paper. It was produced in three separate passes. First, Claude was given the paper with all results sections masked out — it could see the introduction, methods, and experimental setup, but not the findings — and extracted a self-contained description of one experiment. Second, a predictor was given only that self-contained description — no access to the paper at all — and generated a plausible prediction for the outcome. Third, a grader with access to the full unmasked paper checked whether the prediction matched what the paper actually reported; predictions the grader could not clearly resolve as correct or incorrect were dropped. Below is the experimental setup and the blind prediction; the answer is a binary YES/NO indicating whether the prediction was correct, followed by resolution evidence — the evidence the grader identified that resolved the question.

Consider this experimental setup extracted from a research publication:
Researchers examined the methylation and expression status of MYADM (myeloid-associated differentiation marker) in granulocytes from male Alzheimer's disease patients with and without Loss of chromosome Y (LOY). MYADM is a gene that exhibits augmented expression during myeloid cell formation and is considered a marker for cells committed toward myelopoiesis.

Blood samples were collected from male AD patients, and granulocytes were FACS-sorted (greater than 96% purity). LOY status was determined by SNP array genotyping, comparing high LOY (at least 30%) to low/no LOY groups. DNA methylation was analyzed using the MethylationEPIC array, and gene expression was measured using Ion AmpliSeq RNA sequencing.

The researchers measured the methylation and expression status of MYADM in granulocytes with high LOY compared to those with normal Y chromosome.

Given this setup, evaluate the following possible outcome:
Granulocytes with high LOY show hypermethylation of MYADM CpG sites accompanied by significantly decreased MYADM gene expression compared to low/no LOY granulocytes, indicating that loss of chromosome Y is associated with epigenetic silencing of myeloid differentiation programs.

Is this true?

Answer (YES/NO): NO